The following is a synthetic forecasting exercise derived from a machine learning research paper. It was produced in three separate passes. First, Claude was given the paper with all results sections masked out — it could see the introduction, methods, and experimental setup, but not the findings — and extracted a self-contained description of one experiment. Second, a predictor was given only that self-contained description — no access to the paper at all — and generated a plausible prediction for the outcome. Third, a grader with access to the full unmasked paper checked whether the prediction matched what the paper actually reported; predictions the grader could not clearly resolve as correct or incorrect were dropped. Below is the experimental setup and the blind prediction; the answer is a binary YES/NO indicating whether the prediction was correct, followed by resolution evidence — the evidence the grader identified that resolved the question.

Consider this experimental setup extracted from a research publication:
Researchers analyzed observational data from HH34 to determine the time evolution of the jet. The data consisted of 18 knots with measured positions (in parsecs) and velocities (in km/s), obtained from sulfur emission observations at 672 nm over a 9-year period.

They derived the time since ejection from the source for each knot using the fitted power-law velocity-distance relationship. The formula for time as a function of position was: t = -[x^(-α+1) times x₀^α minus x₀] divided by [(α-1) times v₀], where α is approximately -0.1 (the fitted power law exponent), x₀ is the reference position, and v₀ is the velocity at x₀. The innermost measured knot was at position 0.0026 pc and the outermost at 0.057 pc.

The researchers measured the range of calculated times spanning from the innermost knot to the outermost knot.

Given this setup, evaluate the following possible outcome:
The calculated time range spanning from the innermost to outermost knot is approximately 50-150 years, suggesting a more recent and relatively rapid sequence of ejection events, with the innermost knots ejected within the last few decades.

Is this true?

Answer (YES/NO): NO